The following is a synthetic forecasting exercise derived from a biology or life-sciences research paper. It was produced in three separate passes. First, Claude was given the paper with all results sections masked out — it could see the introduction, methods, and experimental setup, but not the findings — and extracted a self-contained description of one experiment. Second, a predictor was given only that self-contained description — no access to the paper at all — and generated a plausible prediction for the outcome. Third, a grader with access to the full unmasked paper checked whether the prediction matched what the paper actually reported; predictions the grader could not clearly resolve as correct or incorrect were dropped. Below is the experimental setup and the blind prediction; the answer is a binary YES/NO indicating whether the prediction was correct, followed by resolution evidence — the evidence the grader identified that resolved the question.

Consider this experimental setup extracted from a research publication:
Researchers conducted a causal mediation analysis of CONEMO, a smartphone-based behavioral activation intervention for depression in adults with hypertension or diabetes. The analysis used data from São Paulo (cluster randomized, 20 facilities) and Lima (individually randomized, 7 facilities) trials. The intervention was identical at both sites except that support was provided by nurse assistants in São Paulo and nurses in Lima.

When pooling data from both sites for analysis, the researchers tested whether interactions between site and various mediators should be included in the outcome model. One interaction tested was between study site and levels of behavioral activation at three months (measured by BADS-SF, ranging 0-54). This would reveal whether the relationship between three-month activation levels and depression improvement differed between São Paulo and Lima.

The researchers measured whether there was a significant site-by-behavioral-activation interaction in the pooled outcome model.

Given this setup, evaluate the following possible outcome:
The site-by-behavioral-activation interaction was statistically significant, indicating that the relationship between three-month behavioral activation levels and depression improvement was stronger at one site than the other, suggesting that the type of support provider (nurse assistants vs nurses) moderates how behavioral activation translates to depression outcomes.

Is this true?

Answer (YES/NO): YES